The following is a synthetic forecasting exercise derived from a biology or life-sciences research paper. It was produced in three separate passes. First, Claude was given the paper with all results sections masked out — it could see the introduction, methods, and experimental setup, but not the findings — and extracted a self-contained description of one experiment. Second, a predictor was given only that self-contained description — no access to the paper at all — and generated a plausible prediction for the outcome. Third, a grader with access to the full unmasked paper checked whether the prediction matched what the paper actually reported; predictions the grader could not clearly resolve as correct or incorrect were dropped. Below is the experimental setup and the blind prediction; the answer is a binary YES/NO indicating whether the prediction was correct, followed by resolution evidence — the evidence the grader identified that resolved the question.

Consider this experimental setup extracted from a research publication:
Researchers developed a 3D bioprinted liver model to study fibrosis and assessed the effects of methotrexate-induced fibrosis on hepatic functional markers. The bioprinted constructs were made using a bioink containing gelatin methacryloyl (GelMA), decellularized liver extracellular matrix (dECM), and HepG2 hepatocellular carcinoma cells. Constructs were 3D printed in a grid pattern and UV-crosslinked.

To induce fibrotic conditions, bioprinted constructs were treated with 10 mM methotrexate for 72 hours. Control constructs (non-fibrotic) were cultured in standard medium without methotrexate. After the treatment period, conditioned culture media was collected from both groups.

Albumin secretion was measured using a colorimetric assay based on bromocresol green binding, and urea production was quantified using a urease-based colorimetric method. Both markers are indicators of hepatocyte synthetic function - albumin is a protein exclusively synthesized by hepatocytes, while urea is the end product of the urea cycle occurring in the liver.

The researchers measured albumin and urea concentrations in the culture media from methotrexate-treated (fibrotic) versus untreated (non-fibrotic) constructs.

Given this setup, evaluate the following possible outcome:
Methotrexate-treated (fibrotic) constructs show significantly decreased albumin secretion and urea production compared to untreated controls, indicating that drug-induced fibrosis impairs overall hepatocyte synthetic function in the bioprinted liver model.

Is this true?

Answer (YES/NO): YES